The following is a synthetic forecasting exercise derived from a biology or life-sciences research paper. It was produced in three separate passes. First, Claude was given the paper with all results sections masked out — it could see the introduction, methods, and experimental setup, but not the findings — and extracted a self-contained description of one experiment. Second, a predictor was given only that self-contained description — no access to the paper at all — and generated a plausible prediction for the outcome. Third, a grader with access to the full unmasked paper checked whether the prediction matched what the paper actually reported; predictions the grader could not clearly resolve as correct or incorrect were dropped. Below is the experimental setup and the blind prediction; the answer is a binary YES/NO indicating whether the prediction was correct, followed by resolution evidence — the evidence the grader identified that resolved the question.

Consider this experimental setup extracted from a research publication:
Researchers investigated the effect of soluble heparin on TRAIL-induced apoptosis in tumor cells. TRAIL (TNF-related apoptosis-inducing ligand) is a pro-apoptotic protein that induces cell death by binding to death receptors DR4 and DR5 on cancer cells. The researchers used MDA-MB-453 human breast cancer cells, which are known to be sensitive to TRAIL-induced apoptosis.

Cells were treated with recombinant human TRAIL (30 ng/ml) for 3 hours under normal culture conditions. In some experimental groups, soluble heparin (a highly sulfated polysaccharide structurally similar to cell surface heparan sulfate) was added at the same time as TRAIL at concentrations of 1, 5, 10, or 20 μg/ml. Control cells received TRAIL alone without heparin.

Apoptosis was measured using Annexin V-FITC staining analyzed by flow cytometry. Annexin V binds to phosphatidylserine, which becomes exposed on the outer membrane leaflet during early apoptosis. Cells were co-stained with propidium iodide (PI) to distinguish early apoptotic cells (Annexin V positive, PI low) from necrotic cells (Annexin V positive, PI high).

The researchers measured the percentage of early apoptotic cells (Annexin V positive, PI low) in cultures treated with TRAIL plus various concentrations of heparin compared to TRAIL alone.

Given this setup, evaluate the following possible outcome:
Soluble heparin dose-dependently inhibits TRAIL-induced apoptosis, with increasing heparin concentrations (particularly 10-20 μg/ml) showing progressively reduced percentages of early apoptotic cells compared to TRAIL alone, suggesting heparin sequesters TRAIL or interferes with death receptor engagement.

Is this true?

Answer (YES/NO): NO